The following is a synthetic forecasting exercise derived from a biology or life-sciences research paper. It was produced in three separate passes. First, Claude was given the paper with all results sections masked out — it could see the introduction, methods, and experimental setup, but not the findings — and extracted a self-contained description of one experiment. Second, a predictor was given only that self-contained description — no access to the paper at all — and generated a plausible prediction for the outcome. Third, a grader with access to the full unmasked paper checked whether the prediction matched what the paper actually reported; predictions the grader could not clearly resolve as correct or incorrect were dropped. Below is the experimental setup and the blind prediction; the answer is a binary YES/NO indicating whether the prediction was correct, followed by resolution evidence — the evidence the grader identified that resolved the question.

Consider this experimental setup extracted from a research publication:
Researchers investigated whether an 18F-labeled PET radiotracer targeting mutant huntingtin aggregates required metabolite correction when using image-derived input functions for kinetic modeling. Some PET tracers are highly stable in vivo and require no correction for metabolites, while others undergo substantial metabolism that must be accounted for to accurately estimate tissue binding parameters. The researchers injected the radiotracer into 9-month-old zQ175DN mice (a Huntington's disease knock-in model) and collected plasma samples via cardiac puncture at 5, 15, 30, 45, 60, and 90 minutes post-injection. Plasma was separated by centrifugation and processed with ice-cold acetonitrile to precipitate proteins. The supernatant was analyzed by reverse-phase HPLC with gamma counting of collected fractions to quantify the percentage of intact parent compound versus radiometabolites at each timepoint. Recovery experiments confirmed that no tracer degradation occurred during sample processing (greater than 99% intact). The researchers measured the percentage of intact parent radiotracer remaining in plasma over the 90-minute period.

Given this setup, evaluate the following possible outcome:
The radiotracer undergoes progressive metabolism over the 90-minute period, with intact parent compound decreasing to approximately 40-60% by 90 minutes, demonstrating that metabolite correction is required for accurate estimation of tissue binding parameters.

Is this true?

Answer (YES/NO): NO